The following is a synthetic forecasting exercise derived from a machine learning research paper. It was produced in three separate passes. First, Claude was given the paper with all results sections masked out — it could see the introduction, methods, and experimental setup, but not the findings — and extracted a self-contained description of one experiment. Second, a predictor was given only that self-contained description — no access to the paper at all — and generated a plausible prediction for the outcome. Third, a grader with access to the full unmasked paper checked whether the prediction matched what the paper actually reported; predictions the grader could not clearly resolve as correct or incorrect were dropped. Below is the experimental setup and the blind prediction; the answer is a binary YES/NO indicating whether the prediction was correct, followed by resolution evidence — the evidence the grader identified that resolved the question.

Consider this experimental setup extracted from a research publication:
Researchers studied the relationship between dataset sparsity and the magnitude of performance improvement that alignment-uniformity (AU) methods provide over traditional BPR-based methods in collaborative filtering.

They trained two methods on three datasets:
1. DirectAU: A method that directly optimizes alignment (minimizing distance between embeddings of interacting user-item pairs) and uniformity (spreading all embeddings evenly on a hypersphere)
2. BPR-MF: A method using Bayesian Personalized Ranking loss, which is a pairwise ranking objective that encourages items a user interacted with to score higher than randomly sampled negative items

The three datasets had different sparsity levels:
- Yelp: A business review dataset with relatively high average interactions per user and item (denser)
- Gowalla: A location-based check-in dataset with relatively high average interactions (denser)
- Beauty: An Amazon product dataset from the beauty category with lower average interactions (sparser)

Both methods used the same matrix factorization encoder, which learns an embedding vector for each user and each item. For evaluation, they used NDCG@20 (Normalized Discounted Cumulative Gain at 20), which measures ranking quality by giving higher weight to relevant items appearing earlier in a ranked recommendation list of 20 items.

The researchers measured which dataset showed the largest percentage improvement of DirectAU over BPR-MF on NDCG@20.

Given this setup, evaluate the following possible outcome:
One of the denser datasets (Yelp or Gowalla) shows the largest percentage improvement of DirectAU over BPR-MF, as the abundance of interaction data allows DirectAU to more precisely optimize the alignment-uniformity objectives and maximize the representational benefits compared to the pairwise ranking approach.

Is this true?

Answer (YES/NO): YES